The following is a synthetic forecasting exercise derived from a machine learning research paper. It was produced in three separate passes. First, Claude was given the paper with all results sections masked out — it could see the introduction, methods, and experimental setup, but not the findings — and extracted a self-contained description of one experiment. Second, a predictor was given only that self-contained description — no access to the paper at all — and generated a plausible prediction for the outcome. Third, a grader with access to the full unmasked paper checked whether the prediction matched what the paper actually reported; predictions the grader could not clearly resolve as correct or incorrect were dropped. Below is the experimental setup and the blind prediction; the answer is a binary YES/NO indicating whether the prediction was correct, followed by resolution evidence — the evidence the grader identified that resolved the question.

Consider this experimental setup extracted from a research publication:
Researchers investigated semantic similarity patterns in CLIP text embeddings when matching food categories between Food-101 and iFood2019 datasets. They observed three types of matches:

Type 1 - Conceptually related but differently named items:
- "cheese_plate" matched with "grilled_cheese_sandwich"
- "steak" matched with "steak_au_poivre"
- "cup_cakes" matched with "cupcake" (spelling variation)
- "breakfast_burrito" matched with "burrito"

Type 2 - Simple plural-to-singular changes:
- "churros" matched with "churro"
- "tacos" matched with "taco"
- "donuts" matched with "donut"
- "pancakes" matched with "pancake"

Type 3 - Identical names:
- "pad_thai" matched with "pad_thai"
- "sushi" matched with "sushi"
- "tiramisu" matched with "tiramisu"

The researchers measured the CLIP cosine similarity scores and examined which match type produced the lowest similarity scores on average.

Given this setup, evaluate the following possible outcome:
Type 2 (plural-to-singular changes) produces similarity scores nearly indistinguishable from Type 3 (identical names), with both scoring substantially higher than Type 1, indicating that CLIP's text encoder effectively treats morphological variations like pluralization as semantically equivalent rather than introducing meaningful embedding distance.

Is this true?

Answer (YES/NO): NO